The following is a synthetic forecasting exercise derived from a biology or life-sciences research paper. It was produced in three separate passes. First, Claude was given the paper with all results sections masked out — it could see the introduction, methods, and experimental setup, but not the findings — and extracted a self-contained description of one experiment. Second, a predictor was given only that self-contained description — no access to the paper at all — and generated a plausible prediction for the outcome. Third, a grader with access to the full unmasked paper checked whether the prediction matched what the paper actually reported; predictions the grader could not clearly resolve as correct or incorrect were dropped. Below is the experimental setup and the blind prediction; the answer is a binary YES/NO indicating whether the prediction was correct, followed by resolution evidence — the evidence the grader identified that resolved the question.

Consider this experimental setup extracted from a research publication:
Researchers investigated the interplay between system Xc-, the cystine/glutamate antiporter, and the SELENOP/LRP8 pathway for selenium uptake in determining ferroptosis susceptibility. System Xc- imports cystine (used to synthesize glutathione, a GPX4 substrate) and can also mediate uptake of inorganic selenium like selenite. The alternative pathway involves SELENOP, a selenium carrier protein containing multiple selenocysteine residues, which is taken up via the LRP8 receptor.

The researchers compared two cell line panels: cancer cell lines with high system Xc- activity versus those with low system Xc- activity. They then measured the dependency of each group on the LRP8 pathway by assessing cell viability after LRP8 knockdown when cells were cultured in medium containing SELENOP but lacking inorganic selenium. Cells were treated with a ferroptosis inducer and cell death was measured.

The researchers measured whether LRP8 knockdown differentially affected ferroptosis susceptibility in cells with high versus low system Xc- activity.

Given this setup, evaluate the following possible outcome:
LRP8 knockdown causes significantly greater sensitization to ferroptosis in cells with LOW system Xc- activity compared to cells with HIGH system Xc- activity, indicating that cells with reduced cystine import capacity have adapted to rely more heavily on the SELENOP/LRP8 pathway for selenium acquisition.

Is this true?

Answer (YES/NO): YES